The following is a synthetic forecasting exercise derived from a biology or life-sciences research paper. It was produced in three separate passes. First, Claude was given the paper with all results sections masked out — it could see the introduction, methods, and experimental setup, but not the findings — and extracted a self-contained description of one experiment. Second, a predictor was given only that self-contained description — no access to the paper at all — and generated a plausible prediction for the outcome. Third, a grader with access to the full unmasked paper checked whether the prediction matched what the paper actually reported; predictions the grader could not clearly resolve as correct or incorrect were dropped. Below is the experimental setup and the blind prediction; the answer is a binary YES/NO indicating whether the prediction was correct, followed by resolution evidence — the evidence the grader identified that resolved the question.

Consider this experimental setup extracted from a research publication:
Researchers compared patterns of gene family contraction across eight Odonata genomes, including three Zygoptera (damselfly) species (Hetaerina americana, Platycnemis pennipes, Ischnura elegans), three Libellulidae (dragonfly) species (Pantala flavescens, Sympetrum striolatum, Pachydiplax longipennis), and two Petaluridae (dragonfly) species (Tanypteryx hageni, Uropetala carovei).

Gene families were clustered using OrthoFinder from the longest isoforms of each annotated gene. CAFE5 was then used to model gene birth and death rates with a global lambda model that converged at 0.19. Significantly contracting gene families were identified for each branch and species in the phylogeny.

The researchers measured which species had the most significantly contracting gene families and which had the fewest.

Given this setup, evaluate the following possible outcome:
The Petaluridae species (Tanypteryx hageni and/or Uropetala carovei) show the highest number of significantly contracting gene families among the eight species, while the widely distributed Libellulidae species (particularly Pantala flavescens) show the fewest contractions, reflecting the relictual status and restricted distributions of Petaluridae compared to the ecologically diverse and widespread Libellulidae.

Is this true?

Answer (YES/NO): NO